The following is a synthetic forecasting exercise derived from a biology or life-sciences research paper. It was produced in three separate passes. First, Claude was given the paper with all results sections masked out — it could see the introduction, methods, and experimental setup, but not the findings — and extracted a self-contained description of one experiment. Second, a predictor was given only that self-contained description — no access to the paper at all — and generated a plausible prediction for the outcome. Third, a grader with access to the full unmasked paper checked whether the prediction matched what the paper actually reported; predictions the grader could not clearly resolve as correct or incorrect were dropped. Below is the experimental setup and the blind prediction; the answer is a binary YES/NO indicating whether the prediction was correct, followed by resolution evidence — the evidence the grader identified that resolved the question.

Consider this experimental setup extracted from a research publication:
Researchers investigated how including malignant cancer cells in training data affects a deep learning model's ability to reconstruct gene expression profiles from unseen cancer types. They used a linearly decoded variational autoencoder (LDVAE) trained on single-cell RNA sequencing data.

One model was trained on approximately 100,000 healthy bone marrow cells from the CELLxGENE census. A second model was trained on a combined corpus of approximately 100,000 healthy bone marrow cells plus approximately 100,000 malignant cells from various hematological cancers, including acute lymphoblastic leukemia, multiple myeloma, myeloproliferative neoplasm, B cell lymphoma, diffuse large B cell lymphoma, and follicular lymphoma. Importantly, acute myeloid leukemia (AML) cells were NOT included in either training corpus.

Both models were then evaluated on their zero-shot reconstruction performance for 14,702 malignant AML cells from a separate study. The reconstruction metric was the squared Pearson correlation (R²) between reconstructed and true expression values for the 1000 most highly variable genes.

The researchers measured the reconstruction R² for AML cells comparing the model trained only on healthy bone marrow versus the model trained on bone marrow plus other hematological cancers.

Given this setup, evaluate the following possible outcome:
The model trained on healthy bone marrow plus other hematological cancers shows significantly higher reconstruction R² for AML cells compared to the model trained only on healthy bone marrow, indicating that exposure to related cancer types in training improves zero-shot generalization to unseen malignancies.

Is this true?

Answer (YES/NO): NO